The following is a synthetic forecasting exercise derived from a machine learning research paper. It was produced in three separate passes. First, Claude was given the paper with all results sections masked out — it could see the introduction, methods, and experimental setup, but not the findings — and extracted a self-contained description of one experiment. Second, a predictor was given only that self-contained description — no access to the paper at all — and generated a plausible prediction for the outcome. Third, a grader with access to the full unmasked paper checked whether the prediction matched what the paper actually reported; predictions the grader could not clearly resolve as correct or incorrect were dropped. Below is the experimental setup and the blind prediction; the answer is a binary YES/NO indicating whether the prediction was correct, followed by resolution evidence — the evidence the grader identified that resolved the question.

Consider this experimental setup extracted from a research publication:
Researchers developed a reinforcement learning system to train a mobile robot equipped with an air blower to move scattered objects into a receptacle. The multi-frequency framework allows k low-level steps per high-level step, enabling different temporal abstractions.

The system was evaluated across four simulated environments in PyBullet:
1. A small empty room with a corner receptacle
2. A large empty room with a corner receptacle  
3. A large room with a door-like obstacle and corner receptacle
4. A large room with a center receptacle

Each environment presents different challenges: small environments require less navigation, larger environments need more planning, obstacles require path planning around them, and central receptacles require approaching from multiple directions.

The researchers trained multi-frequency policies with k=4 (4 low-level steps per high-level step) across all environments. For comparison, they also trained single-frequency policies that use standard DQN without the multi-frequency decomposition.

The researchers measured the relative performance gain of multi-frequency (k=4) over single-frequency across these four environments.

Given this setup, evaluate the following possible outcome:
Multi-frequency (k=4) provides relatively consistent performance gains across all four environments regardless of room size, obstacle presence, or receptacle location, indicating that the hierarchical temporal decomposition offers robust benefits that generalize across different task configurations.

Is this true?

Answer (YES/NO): NO